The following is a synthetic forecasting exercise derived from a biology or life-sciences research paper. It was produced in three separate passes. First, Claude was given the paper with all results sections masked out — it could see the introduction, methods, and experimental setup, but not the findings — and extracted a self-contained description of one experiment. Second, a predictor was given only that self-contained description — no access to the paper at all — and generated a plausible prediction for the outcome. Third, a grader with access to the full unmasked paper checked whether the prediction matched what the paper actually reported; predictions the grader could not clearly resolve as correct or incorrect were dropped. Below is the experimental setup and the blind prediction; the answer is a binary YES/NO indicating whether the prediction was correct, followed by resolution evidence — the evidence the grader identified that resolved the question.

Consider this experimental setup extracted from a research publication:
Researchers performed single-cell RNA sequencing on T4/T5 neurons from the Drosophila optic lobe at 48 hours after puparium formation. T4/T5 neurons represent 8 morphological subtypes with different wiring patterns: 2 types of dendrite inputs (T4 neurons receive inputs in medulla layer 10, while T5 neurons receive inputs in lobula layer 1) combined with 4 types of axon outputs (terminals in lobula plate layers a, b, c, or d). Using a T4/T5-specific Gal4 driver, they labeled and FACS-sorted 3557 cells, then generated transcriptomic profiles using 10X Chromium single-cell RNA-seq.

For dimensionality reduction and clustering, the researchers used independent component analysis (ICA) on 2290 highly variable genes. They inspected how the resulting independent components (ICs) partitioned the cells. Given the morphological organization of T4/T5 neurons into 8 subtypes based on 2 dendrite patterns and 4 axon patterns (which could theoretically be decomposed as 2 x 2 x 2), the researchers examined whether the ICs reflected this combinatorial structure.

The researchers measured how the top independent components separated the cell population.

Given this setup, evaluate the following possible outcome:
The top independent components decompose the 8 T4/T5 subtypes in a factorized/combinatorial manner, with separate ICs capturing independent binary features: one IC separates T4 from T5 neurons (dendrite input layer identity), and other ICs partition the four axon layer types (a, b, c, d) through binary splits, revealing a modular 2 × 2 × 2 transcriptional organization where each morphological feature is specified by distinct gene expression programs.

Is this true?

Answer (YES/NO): YES